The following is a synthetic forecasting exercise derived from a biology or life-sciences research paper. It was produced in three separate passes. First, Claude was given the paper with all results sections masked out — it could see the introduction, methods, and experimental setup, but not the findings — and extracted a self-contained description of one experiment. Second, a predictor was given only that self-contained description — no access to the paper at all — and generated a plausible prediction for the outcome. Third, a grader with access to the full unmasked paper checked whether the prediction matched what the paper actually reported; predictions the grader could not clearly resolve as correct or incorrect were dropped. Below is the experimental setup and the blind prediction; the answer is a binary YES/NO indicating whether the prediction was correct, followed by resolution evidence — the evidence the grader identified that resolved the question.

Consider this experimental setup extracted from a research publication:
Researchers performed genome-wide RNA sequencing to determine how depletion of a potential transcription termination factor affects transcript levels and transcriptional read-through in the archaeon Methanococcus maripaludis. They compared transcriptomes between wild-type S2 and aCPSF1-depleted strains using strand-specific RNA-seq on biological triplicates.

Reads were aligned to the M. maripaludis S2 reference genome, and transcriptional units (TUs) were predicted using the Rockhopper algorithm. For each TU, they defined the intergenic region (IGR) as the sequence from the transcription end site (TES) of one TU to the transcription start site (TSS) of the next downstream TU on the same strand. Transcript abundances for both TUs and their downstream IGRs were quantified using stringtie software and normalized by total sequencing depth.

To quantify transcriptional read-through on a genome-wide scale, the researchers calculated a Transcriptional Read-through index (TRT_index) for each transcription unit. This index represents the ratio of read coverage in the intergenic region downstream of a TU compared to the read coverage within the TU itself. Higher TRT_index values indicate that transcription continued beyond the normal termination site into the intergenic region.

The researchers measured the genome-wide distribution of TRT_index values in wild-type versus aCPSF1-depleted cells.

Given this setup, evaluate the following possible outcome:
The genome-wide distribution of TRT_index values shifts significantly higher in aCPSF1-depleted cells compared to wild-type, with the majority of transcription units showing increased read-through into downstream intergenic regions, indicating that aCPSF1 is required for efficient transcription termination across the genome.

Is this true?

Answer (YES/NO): YES